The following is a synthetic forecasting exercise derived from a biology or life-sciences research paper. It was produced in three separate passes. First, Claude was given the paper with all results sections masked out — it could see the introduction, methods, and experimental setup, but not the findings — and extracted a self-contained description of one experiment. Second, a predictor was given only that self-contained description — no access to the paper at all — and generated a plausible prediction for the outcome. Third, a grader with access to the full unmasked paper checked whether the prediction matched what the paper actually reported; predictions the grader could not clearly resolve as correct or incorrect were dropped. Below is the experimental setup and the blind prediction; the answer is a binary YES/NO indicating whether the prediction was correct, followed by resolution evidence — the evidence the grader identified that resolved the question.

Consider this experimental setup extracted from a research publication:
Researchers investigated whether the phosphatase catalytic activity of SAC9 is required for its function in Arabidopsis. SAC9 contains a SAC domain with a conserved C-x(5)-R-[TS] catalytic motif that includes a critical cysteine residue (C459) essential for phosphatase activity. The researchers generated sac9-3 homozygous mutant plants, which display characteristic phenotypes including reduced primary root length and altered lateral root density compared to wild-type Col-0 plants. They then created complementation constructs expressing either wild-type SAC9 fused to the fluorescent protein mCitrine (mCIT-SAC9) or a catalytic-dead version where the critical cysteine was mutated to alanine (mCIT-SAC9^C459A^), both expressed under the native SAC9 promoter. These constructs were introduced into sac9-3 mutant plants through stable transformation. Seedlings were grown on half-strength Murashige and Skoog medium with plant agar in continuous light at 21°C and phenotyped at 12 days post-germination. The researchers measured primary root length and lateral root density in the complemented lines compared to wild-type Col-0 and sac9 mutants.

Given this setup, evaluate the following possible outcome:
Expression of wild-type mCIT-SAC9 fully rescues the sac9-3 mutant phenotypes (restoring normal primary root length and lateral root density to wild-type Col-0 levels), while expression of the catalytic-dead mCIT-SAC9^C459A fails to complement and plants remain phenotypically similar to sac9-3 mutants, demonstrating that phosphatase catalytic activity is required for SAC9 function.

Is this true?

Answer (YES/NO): YES